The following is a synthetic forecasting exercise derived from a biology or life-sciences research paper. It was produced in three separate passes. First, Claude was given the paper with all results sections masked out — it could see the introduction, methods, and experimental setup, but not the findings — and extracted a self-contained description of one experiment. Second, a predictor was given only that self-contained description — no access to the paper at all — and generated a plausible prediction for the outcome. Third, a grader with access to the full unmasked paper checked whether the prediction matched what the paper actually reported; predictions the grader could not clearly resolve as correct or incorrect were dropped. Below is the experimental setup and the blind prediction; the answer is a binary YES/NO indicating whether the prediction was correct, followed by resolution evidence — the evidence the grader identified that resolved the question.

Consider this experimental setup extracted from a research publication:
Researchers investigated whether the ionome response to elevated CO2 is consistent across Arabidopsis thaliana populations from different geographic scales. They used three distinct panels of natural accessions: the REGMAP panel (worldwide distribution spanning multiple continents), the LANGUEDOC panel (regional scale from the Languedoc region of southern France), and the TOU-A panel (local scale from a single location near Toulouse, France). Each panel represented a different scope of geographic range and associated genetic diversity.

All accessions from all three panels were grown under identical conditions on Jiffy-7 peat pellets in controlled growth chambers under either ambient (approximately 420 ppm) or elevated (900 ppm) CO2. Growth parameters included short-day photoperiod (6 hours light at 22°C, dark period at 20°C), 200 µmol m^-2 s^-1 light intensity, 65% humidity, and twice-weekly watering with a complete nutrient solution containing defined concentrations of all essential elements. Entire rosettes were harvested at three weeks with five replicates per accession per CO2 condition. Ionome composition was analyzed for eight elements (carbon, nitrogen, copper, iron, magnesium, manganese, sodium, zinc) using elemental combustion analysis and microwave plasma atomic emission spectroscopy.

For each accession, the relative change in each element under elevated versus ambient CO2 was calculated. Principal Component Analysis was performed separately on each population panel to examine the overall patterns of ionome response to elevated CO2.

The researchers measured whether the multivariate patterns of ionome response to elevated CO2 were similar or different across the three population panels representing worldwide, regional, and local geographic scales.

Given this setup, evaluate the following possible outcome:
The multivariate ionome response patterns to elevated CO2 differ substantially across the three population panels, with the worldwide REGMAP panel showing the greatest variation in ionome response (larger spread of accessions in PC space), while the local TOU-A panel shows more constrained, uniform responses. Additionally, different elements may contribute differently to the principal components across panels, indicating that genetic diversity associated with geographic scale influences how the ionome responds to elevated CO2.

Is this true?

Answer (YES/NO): NO